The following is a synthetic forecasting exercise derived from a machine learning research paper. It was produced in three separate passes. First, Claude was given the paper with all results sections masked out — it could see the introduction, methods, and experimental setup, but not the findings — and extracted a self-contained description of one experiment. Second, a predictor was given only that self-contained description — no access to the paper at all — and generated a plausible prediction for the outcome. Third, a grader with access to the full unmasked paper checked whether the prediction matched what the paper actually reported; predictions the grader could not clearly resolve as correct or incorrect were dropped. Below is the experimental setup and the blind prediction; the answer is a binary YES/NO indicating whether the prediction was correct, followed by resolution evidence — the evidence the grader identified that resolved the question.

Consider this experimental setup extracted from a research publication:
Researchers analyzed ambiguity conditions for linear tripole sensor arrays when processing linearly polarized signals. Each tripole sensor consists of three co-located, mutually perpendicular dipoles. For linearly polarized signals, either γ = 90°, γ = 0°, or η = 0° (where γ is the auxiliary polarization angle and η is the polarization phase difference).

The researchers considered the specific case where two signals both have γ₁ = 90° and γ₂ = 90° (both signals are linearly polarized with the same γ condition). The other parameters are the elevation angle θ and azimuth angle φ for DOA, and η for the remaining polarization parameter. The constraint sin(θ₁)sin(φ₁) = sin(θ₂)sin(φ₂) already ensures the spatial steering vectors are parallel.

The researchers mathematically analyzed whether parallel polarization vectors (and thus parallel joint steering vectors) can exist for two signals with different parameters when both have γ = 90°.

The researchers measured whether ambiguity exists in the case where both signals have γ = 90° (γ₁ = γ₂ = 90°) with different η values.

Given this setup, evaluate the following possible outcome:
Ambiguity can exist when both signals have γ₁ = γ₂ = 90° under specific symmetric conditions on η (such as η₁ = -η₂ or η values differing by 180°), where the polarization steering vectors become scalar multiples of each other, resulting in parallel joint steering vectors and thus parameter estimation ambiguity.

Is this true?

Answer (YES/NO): NO